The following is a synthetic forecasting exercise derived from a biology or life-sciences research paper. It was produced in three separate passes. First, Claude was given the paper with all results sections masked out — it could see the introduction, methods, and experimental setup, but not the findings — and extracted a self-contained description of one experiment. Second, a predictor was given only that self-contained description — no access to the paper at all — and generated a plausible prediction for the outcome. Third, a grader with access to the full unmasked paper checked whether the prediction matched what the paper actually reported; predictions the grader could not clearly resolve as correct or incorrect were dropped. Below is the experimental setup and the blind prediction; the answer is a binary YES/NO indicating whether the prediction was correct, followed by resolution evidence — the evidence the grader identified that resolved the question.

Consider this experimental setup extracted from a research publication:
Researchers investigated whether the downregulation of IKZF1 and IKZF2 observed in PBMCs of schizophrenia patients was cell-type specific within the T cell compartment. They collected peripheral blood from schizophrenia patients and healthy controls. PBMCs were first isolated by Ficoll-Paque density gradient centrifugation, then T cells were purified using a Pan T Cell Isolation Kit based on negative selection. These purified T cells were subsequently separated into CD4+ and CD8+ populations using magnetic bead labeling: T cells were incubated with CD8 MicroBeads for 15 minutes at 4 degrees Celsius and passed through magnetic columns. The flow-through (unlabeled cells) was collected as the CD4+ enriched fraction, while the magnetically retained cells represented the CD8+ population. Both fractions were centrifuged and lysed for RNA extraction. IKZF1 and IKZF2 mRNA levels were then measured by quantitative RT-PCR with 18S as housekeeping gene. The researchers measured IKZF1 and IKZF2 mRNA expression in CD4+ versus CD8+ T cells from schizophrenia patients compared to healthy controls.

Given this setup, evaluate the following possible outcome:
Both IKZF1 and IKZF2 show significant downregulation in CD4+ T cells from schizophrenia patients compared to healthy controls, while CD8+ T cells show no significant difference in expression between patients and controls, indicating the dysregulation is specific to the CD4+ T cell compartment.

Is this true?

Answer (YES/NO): YES